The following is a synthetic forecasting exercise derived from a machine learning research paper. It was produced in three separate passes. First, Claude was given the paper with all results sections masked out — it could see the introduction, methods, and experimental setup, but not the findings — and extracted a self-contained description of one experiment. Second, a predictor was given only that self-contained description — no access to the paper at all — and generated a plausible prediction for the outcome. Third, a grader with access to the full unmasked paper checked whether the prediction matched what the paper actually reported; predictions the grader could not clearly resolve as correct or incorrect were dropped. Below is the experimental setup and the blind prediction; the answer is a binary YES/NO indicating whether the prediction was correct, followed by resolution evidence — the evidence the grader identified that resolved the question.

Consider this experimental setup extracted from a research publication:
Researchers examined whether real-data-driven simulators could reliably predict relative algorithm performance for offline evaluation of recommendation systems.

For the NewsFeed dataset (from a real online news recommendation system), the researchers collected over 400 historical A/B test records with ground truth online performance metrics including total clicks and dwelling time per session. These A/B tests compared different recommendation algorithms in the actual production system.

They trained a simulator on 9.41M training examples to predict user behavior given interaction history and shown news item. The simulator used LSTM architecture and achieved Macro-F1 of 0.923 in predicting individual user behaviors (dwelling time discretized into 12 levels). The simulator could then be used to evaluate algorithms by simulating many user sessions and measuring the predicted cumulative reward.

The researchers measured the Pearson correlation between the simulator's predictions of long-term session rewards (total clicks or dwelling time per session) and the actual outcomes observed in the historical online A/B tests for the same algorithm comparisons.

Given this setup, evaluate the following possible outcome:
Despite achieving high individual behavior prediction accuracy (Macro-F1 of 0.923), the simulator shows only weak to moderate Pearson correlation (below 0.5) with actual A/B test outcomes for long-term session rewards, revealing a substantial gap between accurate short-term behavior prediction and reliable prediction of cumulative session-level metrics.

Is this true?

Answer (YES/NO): NO